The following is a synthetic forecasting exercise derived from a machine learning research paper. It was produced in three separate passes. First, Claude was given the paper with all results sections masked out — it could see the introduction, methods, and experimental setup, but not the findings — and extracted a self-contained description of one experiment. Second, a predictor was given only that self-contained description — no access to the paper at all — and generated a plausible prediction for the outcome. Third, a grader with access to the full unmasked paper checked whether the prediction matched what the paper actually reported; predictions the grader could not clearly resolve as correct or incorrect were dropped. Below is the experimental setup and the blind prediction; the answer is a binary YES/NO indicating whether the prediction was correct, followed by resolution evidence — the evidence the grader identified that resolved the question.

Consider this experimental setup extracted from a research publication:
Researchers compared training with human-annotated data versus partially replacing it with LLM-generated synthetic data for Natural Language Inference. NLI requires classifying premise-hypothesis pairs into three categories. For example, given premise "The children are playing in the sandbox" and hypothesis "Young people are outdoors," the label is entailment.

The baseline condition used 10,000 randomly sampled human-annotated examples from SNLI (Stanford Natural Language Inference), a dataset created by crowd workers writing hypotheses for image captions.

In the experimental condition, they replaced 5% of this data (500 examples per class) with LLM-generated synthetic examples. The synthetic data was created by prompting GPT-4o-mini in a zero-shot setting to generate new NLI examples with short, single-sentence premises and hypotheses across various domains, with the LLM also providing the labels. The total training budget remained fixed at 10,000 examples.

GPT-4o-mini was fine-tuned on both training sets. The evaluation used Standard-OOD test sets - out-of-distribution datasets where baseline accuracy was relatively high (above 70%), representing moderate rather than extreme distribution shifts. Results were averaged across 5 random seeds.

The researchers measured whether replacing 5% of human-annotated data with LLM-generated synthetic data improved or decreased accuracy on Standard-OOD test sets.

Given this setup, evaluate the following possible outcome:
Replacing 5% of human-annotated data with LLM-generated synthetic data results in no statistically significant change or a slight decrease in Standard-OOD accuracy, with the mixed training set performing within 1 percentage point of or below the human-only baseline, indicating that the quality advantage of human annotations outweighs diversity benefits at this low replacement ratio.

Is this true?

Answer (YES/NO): NO